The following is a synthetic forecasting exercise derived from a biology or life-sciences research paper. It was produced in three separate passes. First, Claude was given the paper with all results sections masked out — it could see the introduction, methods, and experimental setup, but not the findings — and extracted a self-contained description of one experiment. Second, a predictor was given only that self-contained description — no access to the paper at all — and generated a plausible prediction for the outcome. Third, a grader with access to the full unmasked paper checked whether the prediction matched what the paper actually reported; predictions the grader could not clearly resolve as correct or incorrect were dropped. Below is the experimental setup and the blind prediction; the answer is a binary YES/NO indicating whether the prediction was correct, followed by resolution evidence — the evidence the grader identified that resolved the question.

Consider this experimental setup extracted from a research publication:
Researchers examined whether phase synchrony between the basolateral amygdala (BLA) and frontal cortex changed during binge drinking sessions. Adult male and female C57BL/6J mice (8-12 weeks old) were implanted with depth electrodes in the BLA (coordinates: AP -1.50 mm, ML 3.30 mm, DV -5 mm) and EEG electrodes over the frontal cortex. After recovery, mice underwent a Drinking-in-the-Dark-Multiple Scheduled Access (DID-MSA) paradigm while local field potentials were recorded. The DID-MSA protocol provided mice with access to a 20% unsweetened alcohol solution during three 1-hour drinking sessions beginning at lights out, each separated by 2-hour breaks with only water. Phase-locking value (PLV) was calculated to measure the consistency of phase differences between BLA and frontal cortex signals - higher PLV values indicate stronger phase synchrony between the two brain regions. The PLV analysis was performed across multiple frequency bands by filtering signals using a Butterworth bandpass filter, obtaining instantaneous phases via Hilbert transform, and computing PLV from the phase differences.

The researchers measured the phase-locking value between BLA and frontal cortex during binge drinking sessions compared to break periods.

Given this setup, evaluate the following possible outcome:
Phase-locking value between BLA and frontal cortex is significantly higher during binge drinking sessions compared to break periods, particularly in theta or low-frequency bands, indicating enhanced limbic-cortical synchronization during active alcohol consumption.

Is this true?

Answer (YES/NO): NO